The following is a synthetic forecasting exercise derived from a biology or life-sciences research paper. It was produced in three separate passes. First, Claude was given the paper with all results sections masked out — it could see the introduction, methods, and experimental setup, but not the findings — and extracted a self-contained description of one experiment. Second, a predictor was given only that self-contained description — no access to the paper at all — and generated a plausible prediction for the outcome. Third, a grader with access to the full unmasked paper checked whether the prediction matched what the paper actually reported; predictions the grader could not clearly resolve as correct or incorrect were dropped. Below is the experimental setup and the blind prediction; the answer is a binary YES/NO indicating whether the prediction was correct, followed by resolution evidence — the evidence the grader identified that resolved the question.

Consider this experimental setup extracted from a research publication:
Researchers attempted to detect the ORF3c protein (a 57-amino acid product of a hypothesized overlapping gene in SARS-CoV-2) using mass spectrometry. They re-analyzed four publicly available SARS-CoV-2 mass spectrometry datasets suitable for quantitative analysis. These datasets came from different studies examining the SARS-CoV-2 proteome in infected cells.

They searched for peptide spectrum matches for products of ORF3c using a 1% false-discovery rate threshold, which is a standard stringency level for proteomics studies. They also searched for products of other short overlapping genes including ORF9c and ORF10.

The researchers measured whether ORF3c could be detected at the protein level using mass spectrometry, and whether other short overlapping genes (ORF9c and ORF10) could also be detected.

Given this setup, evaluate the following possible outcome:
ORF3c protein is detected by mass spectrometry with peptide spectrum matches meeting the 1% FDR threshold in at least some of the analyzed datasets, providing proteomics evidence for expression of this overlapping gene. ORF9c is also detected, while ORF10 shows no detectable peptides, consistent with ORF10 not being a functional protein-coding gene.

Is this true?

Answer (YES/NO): NO